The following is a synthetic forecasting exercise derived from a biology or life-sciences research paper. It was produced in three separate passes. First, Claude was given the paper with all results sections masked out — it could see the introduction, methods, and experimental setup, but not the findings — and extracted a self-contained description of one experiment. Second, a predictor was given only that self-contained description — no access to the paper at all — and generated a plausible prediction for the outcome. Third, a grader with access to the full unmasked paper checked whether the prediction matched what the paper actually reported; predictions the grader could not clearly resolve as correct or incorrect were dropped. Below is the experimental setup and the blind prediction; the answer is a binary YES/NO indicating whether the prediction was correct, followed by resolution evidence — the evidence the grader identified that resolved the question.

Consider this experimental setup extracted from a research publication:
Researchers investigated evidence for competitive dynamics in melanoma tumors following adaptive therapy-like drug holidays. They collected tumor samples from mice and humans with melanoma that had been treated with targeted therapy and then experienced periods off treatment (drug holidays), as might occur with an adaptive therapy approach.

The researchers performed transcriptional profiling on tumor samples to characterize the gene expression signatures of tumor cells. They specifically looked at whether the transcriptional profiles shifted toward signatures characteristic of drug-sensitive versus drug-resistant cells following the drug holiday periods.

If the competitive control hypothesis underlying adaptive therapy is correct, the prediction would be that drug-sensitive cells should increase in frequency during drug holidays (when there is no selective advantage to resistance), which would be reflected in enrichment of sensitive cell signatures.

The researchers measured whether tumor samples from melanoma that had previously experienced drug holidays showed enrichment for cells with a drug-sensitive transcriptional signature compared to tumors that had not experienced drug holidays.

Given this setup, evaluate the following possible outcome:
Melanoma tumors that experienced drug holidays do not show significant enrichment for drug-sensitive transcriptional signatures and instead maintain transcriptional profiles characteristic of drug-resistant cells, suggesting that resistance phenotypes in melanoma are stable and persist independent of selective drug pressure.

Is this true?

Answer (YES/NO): NO